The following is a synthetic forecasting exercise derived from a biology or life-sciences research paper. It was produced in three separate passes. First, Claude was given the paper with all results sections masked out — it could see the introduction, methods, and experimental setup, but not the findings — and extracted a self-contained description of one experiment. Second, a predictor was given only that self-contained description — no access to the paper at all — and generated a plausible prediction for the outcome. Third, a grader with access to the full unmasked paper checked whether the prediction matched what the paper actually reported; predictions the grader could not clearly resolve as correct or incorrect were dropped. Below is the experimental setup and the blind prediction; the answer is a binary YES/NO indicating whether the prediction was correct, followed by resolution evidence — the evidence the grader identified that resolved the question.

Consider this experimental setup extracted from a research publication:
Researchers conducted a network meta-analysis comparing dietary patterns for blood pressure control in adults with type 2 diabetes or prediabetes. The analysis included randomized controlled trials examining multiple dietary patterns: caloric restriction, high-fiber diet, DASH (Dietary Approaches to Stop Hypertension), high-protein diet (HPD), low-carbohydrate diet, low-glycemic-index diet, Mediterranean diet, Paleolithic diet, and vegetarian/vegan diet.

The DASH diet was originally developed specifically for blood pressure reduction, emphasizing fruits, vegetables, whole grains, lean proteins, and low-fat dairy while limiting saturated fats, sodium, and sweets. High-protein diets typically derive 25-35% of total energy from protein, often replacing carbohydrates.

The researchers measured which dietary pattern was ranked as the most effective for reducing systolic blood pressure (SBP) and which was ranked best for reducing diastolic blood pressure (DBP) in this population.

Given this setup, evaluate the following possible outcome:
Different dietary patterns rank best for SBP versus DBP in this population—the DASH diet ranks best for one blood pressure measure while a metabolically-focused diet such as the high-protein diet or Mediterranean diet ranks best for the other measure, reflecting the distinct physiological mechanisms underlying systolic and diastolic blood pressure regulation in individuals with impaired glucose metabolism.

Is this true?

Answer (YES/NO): YES